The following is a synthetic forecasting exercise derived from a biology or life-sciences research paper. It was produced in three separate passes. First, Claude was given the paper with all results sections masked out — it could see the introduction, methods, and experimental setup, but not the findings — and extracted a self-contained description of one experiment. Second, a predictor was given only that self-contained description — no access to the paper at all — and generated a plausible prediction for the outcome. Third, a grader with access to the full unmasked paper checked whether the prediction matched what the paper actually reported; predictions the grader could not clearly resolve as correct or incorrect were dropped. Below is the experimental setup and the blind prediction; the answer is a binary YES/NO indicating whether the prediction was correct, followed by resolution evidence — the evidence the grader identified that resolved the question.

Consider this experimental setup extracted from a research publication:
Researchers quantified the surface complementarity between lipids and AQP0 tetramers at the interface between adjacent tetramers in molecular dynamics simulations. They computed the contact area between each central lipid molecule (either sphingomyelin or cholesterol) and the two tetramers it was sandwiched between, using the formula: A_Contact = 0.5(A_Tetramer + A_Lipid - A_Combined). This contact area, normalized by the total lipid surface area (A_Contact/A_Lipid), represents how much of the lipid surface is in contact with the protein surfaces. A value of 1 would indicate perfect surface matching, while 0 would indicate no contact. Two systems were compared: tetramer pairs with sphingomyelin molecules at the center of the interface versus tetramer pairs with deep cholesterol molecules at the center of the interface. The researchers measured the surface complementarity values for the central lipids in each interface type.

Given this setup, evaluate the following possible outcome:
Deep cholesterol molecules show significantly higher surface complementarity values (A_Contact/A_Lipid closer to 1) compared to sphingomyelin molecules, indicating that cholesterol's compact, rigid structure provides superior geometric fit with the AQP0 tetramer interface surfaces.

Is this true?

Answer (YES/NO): YES